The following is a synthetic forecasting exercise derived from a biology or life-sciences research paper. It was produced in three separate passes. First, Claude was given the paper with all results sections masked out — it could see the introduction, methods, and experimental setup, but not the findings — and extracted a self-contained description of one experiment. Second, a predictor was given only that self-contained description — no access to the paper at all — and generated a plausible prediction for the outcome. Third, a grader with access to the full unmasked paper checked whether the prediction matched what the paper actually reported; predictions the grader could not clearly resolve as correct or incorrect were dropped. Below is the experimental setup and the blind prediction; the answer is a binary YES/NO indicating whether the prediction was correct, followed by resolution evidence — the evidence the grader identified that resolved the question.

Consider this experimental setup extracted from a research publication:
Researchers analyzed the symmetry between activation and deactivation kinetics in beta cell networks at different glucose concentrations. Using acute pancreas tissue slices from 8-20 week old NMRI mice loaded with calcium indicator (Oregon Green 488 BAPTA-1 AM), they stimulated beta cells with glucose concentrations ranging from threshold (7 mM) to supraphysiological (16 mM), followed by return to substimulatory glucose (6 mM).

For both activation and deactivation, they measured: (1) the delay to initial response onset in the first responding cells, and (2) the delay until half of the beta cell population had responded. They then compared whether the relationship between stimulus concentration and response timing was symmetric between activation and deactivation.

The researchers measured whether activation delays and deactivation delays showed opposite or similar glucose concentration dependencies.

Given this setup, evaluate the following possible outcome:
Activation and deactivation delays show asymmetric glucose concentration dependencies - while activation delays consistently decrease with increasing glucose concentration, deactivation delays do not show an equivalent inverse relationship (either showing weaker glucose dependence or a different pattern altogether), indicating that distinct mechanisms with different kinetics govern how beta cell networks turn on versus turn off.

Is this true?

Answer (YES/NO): NO